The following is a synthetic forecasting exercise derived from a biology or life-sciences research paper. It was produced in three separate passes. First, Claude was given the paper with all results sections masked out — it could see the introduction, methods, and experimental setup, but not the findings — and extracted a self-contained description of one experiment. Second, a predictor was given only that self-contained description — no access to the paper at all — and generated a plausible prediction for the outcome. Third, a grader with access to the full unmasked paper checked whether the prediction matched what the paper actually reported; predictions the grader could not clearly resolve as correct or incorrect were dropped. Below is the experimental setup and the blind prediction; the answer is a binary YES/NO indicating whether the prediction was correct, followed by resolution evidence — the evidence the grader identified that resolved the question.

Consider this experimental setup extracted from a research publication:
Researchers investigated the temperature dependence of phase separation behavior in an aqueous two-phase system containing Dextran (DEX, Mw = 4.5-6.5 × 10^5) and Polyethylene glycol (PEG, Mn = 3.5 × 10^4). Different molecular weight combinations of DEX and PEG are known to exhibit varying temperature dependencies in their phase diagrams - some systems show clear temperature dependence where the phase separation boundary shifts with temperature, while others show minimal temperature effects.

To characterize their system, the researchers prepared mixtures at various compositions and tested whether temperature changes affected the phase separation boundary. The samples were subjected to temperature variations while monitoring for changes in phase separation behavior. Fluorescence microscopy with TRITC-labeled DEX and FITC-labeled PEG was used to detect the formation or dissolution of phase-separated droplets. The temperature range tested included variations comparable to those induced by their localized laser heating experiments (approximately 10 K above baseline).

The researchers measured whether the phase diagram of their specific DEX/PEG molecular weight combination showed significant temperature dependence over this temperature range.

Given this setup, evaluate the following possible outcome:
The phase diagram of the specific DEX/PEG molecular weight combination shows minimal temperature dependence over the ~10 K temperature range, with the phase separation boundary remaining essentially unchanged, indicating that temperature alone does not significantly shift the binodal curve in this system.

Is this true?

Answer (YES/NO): YES